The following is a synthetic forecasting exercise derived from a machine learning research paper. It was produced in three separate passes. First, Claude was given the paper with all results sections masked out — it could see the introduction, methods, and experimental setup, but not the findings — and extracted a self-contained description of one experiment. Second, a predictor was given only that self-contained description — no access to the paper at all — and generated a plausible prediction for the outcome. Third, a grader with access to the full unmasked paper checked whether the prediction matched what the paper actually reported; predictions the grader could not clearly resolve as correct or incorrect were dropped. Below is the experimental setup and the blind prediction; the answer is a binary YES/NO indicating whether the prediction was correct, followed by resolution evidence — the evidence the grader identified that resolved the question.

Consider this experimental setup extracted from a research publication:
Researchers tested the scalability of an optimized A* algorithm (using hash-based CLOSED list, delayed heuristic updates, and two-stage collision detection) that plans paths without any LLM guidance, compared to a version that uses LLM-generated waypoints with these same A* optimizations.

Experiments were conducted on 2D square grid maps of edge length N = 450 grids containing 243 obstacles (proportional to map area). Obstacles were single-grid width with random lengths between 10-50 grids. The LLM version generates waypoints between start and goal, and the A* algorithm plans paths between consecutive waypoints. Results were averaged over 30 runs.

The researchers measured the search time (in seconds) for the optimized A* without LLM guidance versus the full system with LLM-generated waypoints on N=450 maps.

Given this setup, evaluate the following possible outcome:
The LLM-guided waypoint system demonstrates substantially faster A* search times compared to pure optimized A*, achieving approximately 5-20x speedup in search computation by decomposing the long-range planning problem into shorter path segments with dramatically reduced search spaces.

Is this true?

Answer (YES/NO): YES